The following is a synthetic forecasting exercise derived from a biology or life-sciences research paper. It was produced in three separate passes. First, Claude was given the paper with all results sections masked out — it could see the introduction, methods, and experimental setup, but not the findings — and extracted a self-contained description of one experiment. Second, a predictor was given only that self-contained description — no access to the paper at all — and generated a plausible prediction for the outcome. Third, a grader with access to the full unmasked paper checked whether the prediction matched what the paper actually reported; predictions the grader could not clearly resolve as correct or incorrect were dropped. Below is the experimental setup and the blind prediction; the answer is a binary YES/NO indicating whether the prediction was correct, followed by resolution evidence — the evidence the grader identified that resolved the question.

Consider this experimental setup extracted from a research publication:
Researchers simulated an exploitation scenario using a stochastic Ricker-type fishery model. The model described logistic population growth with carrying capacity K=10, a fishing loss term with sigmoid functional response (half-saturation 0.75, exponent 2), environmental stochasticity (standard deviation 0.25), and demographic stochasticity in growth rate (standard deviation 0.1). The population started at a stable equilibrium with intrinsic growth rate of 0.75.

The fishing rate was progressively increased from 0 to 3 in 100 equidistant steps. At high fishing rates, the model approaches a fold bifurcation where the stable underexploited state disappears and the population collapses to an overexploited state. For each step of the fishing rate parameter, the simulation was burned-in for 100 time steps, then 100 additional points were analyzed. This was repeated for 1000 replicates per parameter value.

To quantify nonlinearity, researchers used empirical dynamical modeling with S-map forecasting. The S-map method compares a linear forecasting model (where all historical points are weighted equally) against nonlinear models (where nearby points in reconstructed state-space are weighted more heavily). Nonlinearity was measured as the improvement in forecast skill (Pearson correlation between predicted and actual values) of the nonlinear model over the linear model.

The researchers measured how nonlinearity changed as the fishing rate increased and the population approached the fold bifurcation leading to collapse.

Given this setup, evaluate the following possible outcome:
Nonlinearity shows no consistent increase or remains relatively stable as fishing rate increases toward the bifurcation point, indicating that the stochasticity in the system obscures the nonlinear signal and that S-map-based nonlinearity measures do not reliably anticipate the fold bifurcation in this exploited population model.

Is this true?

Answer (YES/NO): NO